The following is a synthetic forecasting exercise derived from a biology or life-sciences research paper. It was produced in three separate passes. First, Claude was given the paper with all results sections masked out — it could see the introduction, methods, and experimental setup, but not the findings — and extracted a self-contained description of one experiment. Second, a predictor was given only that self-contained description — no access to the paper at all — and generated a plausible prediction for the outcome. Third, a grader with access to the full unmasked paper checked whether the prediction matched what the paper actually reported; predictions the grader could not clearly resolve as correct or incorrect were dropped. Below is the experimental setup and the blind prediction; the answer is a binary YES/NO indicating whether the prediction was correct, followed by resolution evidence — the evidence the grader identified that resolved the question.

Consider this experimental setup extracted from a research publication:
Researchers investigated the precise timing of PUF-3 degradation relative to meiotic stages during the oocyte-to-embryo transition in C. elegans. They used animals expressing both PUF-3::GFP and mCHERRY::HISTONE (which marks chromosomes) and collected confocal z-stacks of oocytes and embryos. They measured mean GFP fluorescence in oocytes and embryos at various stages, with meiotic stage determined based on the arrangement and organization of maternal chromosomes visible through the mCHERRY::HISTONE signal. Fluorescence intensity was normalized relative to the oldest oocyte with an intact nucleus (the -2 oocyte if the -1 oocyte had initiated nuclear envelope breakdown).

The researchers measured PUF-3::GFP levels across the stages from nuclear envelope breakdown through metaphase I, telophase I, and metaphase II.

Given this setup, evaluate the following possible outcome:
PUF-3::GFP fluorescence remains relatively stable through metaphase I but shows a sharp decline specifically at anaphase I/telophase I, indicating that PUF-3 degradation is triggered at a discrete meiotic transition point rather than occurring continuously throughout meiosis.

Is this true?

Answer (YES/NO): NO